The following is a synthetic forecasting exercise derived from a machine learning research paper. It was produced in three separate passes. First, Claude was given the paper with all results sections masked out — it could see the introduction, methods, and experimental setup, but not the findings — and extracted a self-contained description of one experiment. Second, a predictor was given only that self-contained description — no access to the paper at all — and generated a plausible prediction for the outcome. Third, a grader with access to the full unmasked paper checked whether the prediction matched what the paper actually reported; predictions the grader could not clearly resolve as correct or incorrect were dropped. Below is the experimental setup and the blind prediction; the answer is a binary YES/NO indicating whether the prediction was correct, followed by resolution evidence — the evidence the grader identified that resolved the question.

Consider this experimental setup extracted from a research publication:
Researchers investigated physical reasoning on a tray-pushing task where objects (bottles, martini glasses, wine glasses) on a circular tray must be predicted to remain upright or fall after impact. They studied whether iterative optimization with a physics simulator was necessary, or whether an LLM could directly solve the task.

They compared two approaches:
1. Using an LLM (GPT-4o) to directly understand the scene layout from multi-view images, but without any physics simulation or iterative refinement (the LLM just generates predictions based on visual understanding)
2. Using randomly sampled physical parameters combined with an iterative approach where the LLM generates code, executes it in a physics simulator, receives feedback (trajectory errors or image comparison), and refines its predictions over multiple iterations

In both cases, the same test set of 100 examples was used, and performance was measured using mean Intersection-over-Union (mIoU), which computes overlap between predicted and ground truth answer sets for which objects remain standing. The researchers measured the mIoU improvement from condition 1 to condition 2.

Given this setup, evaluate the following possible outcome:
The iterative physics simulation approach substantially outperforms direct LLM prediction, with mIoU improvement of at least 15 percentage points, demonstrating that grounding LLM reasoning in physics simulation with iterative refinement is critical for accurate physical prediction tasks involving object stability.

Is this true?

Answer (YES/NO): YES